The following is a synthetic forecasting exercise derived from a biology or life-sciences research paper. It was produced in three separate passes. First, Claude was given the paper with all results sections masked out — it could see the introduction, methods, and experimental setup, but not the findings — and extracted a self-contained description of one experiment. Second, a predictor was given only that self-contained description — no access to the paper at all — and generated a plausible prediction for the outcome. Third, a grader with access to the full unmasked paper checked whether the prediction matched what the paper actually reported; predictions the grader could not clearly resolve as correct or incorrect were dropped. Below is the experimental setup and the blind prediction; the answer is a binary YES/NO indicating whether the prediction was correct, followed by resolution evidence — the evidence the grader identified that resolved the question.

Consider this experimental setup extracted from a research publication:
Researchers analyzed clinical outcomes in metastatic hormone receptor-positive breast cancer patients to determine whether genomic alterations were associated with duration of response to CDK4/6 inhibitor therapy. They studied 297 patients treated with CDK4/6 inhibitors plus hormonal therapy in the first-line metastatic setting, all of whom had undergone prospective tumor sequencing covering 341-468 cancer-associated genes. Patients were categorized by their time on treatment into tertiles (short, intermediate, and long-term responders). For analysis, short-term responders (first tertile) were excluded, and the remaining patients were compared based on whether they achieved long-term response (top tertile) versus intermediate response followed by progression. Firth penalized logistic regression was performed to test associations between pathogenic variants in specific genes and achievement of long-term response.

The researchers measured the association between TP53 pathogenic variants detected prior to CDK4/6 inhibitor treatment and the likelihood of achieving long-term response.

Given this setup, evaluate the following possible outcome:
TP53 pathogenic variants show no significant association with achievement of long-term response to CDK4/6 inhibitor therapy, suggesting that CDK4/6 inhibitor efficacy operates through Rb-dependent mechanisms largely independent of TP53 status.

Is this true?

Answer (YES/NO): NO